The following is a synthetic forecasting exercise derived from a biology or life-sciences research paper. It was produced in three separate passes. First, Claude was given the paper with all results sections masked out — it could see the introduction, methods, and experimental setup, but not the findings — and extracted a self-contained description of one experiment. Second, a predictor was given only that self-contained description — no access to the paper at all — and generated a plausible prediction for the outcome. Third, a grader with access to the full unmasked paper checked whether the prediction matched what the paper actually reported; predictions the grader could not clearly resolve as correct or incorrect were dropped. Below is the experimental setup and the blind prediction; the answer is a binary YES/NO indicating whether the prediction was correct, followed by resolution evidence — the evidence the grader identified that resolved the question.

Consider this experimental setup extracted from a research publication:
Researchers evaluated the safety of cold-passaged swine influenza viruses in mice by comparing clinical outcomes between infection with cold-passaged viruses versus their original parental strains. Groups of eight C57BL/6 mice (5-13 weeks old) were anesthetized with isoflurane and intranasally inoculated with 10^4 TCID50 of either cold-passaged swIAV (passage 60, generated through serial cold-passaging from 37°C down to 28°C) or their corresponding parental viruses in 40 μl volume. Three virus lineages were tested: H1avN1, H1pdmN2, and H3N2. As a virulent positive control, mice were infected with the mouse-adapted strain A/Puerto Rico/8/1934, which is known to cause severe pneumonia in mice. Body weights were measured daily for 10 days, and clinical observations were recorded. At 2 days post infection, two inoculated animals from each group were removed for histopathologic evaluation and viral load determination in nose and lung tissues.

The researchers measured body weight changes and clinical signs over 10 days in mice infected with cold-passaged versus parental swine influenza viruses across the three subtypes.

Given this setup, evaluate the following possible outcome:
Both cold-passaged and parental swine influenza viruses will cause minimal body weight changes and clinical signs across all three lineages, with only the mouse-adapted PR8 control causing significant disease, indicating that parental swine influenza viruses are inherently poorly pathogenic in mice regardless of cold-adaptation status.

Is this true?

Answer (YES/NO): NO